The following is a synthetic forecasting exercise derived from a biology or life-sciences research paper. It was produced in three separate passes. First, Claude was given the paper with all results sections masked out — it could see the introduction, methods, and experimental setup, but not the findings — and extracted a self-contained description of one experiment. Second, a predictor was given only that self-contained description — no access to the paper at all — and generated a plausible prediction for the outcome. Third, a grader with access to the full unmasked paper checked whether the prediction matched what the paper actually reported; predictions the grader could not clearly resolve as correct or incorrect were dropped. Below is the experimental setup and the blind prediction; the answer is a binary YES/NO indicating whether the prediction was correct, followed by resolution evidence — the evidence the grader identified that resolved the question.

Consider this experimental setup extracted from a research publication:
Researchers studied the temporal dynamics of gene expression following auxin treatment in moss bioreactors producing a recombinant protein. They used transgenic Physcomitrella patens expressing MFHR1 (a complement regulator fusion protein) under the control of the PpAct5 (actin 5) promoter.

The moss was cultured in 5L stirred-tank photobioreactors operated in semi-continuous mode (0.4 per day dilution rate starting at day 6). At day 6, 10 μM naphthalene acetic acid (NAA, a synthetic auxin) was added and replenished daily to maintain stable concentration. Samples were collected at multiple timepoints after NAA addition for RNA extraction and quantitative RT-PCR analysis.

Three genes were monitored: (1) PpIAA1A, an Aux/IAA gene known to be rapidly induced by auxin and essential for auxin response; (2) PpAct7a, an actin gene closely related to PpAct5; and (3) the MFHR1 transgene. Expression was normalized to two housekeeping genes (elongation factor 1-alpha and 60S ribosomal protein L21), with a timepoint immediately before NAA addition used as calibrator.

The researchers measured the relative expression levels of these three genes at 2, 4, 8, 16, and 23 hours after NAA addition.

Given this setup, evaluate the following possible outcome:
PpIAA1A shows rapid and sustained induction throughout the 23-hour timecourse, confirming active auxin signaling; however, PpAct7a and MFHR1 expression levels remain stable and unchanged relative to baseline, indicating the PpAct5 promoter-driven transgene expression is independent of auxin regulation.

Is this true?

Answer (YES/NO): NO